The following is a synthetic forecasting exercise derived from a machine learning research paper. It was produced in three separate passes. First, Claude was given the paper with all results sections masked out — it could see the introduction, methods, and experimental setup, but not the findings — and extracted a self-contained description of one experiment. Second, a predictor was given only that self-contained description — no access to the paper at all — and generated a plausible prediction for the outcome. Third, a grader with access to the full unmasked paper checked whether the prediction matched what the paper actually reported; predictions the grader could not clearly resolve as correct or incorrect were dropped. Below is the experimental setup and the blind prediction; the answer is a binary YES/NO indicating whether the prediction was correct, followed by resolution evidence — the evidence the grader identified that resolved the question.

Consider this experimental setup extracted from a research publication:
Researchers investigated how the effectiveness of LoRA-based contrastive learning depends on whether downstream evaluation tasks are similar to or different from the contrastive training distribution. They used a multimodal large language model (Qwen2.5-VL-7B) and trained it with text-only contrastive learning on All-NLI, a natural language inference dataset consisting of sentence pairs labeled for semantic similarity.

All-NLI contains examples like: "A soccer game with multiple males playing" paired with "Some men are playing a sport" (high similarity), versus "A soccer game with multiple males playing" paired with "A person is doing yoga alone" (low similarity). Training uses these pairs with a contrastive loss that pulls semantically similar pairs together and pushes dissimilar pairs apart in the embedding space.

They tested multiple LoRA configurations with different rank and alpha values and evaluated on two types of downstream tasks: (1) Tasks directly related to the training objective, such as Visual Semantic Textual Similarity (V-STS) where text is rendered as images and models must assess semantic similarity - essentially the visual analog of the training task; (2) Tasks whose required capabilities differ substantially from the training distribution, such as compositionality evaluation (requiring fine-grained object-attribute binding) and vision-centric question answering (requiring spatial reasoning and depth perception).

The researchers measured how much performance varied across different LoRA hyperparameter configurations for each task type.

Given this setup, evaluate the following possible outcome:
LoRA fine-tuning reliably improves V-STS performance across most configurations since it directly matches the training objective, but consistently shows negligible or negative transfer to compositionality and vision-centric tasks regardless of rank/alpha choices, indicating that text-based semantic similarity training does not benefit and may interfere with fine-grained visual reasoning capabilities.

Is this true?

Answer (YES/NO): NO